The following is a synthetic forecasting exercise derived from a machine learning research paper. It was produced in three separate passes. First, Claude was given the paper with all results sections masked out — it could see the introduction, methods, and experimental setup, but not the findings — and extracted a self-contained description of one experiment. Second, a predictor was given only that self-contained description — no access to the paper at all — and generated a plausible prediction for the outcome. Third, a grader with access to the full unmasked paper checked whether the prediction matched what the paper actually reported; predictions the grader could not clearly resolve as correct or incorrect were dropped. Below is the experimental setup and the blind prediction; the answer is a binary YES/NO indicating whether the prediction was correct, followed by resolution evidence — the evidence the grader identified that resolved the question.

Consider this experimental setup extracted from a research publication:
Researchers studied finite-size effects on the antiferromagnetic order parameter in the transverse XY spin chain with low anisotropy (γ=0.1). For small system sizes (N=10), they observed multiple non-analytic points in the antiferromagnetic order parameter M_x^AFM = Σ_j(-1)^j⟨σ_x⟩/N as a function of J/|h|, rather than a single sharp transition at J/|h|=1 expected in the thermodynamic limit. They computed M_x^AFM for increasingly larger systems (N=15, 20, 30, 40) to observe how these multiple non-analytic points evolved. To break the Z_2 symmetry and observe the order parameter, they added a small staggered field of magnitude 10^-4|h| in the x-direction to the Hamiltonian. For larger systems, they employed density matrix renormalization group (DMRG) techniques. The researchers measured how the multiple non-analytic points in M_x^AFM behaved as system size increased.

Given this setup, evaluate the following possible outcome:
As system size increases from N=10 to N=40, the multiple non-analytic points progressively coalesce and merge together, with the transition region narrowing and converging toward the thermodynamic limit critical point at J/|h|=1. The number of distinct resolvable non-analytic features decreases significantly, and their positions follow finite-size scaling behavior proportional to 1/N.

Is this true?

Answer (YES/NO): NO